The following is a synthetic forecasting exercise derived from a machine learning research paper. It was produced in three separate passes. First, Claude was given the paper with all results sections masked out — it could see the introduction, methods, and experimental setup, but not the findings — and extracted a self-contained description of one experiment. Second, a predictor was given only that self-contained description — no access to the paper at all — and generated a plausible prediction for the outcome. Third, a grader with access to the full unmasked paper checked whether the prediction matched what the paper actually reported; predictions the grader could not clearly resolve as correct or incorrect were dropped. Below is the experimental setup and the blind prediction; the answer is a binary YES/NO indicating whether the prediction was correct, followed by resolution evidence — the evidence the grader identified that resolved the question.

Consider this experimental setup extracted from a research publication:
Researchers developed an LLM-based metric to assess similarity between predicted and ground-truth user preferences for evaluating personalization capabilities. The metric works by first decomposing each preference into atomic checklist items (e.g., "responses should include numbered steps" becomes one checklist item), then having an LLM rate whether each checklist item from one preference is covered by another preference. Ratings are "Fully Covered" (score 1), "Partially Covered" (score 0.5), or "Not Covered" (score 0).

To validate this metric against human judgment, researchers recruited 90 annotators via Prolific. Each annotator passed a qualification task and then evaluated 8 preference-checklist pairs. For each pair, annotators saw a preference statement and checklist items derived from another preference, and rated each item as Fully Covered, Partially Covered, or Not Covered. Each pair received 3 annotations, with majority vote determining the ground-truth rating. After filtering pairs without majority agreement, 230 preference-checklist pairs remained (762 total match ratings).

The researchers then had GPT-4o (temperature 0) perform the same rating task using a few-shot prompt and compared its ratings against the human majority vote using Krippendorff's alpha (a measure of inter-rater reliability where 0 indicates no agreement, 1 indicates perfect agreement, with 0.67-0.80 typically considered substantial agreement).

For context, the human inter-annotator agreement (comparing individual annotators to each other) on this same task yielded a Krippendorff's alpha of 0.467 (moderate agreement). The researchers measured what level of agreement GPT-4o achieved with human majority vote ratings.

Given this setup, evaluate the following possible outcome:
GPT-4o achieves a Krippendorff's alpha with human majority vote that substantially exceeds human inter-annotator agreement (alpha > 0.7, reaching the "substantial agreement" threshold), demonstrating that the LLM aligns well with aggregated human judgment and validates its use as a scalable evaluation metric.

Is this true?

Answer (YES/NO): YES